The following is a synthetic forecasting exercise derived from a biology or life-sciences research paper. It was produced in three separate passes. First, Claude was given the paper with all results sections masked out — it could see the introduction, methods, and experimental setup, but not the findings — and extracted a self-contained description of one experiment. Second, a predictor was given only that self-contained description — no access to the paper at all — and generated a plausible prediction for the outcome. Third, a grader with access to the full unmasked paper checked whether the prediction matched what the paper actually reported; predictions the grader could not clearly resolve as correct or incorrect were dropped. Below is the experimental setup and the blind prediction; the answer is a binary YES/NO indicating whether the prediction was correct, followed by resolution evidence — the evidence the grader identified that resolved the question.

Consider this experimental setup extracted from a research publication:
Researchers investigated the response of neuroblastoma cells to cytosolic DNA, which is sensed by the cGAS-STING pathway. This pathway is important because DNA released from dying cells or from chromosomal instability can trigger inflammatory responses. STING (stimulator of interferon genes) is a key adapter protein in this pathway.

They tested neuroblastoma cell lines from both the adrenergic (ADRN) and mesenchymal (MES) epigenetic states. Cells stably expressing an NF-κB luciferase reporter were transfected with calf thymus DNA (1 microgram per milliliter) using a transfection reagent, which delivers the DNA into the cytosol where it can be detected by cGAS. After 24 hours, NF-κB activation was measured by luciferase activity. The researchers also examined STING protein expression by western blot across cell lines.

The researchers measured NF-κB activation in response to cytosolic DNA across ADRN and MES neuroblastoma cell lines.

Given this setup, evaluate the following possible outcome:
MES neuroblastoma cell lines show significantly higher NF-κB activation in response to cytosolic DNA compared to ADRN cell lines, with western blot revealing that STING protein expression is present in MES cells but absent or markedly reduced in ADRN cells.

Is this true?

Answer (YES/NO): NO